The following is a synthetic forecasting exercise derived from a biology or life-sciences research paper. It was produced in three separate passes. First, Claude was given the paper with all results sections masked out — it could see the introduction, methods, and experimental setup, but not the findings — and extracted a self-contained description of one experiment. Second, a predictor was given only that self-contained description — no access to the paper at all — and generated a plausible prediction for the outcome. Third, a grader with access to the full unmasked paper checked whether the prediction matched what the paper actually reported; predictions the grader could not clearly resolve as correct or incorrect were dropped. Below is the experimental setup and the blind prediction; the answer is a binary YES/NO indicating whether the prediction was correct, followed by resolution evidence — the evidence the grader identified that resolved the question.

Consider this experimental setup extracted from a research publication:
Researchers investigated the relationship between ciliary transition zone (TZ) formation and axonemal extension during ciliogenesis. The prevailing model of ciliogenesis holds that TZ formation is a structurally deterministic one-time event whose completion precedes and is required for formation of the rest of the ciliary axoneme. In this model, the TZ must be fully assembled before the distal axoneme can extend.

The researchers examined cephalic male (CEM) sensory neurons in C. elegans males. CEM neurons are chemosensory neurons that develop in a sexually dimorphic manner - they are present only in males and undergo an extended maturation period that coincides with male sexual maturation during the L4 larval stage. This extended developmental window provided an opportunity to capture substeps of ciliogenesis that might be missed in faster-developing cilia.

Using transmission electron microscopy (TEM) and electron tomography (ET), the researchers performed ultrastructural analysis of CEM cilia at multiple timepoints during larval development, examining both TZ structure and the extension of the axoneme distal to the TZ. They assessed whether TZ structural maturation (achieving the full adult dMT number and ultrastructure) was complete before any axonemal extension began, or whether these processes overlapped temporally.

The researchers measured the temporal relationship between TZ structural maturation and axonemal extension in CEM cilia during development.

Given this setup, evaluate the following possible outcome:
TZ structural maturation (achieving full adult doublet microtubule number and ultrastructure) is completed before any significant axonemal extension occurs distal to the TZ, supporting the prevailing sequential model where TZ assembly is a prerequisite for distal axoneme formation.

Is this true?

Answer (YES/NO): NO